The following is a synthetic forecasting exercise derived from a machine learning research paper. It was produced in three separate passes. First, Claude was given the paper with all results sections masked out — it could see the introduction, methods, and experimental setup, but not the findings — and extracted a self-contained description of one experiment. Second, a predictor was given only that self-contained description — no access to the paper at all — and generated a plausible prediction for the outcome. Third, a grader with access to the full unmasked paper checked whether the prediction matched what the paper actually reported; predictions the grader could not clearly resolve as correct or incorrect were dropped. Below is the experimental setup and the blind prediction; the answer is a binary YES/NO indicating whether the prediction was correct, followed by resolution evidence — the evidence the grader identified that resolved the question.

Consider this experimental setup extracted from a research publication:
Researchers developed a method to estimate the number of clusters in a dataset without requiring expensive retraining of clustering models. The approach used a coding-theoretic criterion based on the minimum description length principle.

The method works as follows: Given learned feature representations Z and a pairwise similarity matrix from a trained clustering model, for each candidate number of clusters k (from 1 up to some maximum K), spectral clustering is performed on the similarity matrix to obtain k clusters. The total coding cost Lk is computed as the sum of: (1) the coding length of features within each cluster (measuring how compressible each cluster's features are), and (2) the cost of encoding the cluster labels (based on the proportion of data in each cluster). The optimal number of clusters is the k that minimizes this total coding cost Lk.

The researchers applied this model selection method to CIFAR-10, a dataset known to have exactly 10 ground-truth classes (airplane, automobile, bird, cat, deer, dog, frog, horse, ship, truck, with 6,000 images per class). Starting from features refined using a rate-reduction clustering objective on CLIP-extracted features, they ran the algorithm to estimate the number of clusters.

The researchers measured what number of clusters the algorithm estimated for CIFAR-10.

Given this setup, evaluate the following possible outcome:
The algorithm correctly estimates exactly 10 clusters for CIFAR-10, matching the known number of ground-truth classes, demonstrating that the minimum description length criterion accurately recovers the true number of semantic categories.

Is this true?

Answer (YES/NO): YES